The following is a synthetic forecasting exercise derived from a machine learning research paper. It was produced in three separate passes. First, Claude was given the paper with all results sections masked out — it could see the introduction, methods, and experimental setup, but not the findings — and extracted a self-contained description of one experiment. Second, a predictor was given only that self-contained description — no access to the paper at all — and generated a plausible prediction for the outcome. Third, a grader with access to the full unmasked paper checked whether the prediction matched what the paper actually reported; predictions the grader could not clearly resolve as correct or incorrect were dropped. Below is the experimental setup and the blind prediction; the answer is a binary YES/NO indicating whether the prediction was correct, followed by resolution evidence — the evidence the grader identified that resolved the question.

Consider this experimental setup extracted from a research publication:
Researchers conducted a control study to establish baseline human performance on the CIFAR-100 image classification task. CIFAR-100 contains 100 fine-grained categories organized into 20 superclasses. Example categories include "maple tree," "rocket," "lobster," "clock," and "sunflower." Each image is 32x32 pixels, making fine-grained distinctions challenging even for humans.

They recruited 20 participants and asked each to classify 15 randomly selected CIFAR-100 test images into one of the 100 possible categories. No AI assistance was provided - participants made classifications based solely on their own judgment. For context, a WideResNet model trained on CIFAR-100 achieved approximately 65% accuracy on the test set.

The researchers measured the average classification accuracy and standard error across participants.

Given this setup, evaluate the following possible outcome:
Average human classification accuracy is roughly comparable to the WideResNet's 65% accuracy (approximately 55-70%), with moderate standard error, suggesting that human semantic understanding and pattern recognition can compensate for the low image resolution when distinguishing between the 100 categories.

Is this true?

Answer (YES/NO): YES